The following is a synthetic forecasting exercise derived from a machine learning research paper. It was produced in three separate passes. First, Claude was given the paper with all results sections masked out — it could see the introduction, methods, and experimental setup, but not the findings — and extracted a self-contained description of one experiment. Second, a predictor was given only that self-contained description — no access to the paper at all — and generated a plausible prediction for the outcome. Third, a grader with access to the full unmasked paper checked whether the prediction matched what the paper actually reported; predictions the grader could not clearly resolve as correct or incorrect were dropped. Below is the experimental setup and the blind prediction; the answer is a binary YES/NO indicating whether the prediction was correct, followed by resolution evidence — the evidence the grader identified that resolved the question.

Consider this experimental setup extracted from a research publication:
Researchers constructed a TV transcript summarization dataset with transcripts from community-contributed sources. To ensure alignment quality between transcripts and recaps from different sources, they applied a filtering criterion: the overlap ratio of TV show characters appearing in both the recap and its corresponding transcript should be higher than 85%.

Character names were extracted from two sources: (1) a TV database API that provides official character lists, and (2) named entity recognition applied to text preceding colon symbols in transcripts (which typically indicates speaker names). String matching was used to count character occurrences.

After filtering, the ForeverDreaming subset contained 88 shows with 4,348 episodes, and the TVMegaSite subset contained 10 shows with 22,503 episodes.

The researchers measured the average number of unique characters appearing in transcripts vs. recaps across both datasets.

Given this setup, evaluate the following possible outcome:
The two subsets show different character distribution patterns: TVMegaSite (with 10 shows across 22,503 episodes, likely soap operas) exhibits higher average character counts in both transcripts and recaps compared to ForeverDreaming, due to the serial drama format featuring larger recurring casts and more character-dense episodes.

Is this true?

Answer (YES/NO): YES